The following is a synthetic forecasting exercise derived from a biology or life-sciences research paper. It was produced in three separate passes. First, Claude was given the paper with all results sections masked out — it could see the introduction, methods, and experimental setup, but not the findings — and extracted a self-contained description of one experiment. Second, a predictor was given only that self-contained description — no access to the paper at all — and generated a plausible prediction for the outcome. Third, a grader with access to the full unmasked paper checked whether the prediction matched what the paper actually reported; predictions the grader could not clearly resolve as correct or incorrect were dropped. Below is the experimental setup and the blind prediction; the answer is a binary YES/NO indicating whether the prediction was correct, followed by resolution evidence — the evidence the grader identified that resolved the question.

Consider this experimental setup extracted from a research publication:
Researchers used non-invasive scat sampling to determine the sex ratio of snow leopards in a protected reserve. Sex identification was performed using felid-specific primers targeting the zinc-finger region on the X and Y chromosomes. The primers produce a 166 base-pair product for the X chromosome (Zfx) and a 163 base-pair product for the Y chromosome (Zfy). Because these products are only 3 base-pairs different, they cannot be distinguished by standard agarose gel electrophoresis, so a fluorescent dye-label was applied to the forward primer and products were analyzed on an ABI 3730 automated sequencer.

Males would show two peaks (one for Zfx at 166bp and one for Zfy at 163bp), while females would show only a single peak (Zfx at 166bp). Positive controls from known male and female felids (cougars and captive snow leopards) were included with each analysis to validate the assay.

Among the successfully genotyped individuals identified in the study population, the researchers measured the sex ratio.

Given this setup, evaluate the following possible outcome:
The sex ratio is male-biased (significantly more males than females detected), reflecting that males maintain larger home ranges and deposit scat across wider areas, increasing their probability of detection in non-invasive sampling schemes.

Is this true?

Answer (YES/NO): NO